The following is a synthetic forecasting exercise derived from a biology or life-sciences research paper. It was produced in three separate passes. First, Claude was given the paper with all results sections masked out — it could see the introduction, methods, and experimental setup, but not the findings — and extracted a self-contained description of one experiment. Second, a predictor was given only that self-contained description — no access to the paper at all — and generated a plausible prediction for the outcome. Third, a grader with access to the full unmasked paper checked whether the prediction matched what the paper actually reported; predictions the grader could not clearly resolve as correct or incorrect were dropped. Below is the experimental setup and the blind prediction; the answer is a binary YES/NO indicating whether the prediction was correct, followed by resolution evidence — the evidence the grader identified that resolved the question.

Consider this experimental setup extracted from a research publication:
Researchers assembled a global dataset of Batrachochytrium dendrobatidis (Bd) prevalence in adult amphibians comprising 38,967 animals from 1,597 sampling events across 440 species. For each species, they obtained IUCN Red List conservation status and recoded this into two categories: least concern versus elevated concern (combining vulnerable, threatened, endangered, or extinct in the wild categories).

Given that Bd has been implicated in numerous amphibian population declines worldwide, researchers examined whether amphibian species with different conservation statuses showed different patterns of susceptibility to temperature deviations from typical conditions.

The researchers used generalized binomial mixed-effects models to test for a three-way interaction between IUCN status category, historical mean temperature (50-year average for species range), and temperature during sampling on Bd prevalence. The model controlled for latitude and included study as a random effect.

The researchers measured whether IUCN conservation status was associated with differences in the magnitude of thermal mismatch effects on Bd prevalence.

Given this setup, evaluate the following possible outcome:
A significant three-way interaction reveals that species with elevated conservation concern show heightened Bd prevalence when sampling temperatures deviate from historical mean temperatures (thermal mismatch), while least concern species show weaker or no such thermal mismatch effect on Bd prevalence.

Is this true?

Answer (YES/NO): YES